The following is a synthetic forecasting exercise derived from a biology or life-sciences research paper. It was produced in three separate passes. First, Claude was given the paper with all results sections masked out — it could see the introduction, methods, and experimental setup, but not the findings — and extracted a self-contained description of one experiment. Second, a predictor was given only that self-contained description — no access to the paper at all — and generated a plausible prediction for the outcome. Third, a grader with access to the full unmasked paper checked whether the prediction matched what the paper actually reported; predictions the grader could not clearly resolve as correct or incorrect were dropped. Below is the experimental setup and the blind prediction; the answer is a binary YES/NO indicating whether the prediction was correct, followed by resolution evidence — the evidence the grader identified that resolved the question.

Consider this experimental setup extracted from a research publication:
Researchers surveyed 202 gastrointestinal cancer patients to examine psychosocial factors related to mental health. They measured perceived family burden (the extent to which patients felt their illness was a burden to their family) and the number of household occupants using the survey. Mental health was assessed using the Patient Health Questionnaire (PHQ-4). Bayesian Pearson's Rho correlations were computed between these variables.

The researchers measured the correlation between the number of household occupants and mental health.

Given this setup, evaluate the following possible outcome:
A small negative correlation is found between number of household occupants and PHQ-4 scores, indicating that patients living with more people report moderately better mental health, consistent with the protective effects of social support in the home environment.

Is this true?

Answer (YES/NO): NO